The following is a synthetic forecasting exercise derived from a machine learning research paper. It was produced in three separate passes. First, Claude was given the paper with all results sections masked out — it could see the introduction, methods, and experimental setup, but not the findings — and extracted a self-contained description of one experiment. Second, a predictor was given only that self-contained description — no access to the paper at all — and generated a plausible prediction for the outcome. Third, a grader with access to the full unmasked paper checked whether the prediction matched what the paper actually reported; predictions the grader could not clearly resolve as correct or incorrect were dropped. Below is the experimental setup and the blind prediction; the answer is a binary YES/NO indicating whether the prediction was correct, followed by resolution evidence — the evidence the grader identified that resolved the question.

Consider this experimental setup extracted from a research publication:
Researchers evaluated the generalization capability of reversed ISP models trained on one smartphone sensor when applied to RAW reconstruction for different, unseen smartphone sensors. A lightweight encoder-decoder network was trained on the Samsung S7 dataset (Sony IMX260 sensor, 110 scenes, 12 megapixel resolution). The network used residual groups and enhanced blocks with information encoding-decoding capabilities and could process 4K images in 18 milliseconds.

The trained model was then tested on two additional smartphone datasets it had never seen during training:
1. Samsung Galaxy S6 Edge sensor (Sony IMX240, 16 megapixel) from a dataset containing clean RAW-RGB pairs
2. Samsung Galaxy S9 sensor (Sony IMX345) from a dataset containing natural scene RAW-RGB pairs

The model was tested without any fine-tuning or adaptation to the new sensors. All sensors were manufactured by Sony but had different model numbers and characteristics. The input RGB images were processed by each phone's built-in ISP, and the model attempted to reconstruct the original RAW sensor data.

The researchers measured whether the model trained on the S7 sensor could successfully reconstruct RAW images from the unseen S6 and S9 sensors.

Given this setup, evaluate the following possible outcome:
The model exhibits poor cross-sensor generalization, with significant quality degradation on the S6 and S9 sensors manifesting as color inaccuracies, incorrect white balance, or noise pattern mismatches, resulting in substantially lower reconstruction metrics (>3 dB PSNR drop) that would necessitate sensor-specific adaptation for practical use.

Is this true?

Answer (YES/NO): NO